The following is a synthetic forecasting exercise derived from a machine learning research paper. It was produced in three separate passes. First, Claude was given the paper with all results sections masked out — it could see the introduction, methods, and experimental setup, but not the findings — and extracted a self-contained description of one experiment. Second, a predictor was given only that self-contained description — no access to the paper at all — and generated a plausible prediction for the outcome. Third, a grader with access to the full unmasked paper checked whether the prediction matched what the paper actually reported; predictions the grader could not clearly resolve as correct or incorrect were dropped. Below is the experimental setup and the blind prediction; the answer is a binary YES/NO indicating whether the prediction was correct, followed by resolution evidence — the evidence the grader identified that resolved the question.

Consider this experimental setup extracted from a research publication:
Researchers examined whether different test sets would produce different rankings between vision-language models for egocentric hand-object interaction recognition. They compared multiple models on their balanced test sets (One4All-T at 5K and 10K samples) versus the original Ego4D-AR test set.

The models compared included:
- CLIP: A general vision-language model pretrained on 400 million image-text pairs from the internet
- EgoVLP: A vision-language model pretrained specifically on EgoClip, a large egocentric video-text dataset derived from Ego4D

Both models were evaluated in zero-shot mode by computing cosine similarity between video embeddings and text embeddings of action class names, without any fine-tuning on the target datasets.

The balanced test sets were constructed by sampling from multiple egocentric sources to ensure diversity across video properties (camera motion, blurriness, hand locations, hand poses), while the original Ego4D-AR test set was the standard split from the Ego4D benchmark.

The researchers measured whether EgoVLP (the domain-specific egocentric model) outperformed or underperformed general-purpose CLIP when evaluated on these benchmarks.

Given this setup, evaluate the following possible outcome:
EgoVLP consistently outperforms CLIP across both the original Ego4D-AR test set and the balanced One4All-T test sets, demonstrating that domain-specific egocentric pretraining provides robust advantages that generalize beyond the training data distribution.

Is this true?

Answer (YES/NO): NO